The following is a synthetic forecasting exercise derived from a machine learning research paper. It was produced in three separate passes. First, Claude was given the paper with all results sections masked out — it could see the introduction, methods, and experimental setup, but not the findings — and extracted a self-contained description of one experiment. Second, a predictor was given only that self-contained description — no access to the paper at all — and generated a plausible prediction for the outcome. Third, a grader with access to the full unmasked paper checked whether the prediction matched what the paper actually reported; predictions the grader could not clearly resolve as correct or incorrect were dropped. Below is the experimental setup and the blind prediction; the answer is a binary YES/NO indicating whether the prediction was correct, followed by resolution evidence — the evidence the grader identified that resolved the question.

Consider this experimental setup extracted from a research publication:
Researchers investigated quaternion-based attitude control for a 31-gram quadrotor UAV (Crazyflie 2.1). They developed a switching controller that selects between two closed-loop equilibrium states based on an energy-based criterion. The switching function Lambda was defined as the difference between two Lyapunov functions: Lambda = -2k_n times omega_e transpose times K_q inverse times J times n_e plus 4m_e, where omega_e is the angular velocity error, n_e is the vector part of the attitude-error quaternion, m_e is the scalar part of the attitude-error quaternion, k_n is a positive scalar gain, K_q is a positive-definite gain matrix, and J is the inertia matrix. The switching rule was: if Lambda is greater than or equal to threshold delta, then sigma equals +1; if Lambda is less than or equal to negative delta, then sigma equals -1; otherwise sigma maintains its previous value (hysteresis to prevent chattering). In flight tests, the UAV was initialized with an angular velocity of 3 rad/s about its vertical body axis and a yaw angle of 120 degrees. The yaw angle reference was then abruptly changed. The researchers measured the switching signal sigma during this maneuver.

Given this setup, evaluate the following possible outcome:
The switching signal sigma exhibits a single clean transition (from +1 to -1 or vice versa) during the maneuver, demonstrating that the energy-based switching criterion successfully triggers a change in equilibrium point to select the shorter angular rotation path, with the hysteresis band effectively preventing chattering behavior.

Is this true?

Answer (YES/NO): NO